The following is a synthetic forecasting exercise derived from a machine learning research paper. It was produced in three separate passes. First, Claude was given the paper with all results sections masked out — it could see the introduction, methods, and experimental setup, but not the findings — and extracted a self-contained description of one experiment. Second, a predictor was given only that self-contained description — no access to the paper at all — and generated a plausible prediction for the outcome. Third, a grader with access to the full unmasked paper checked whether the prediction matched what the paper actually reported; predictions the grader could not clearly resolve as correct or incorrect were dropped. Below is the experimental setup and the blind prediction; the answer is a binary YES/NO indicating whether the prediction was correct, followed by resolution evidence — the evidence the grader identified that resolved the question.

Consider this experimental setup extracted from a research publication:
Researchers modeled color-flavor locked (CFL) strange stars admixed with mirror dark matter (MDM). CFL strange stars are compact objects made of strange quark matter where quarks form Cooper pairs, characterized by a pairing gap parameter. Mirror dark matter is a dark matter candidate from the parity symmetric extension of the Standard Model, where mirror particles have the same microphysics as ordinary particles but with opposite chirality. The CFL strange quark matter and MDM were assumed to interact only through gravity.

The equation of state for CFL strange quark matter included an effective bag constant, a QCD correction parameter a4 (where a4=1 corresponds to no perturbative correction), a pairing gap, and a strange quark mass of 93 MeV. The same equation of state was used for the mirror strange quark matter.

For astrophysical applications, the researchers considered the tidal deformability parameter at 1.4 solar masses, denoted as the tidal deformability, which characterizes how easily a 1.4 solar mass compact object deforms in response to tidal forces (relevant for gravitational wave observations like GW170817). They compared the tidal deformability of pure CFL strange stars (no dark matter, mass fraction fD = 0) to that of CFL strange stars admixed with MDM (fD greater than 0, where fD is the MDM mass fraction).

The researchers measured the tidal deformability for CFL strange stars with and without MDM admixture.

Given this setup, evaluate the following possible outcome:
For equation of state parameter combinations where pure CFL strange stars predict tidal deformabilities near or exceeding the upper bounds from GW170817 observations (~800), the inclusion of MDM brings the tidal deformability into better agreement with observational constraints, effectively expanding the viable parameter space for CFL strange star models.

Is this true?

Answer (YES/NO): YES